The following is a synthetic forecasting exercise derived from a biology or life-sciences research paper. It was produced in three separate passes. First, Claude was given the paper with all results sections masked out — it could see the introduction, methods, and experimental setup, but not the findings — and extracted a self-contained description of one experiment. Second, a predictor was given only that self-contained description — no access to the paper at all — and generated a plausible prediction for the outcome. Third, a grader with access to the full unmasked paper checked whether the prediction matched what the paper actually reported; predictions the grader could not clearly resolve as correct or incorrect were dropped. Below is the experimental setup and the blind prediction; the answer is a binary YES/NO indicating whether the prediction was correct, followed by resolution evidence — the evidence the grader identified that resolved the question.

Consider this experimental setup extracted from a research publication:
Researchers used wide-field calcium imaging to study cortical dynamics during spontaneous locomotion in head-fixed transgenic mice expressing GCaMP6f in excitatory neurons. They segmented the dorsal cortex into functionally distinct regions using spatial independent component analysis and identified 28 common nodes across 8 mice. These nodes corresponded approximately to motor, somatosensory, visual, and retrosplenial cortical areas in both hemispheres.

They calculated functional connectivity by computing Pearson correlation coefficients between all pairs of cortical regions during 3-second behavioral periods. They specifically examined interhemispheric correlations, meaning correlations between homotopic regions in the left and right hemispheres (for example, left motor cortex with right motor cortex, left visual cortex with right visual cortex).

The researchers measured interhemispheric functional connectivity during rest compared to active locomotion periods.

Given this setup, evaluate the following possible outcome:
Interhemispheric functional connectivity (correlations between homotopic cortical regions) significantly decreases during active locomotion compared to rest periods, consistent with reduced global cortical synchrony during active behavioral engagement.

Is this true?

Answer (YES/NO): YES